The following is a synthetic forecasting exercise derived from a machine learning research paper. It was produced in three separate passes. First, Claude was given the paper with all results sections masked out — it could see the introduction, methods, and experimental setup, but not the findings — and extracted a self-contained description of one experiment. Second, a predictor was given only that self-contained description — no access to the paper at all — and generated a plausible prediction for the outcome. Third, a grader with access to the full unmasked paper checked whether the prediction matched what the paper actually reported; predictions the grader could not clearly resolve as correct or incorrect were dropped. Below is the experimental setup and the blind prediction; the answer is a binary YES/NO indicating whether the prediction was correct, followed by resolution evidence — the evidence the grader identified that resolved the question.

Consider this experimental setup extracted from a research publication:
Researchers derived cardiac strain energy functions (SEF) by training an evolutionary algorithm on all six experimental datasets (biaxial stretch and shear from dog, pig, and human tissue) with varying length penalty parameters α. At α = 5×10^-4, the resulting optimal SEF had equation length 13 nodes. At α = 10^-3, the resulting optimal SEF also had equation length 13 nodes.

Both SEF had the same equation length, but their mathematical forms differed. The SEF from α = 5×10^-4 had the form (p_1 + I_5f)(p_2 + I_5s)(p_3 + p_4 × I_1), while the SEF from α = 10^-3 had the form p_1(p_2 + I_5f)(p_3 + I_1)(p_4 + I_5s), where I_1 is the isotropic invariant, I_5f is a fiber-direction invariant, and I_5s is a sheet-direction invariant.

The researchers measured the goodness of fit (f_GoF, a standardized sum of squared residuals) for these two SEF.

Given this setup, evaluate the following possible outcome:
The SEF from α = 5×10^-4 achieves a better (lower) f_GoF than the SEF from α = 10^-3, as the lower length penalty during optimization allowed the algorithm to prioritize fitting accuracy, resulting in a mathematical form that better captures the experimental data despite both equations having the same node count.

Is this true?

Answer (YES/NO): NO